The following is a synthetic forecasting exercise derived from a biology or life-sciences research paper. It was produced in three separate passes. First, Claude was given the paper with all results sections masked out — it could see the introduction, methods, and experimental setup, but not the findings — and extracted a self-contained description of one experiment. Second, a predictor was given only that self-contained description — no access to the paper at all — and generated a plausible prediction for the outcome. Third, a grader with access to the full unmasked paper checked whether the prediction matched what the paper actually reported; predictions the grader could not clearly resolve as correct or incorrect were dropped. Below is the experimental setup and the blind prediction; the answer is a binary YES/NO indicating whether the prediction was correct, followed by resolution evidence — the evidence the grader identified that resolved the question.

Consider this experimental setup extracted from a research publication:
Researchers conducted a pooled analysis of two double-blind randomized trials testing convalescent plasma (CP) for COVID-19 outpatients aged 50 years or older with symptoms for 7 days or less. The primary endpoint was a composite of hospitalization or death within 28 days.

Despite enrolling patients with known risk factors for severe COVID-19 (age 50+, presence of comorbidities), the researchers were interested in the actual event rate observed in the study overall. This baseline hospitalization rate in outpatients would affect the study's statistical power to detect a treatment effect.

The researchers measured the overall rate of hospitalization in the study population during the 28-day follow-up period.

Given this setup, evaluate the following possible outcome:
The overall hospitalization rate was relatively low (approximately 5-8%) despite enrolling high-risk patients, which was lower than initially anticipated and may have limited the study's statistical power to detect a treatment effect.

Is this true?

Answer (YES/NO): NO